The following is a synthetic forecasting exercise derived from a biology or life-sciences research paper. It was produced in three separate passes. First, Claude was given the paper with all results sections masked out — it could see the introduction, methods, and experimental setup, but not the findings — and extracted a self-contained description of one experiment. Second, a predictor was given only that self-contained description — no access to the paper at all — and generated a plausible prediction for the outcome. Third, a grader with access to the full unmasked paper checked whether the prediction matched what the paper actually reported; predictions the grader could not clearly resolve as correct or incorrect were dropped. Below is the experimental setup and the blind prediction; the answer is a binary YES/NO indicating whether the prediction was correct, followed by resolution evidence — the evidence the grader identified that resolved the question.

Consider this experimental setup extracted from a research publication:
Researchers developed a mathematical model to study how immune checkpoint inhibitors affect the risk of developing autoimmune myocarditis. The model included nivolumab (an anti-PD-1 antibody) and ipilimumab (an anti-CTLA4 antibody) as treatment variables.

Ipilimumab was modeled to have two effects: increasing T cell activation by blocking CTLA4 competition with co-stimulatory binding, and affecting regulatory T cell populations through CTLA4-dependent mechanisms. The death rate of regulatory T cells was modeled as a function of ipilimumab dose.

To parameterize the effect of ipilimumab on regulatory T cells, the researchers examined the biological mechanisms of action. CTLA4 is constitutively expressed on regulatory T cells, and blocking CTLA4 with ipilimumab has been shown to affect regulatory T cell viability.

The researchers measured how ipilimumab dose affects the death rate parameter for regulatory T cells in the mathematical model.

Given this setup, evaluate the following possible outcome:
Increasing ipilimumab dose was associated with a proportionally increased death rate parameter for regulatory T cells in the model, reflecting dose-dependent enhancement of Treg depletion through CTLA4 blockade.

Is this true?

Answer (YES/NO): YES